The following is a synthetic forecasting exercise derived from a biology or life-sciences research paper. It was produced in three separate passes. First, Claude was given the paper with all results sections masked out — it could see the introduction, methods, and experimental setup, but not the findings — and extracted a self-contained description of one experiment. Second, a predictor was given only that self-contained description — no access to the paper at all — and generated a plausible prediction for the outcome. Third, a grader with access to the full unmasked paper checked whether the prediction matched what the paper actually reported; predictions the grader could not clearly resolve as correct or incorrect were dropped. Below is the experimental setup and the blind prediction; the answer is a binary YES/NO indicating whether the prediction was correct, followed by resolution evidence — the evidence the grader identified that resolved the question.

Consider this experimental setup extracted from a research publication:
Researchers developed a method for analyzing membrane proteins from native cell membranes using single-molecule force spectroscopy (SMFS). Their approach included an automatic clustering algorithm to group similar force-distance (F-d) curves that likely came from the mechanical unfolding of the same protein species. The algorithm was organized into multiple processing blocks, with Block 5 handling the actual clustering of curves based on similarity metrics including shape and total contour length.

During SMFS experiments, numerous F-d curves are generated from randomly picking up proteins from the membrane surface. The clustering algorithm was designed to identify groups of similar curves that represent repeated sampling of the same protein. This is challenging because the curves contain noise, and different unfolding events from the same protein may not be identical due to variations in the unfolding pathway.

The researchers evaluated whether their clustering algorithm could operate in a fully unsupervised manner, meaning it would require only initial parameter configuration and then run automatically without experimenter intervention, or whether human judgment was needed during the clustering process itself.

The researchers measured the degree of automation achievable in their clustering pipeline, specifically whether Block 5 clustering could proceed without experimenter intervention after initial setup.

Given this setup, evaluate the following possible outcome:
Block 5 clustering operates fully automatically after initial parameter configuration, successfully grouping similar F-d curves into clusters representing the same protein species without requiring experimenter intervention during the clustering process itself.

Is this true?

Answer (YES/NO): NO